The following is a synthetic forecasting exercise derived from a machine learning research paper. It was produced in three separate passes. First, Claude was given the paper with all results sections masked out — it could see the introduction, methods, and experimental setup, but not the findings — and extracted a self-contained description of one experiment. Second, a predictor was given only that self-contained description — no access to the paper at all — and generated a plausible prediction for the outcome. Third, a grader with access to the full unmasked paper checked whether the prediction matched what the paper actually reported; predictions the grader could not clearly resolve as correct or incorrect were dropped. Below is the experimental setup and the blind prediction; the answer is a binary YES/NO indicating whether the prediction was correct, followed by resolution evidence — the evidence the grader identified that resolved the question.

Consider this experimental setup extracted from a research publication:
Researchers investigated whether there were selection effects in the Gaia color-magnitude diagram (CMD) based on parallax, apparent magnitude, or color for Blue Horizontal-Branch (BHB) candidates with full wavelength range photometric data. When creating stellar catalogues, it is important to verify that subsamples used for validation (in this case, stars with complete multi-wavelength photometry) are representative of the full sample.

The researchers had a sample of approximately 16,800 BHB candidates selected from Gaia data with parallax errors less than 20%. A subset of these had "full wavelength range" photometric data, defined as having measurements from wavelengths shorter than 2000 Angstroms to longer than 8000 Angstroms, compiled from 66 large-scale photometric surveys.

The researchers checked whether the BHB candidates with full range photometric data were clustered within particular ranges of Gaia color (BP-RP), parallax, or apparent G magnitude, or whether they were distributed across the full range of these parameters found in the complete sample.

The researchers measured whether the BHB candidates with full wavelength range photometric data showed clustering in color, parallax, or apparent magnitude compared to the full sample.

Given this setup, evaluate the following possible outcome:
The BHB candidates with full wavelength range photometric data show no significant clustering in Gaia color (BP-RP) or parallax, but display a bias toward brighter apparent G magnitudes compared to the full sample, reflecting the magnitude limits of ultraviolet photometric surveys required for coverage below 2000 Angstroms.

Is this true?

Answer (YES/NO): NO